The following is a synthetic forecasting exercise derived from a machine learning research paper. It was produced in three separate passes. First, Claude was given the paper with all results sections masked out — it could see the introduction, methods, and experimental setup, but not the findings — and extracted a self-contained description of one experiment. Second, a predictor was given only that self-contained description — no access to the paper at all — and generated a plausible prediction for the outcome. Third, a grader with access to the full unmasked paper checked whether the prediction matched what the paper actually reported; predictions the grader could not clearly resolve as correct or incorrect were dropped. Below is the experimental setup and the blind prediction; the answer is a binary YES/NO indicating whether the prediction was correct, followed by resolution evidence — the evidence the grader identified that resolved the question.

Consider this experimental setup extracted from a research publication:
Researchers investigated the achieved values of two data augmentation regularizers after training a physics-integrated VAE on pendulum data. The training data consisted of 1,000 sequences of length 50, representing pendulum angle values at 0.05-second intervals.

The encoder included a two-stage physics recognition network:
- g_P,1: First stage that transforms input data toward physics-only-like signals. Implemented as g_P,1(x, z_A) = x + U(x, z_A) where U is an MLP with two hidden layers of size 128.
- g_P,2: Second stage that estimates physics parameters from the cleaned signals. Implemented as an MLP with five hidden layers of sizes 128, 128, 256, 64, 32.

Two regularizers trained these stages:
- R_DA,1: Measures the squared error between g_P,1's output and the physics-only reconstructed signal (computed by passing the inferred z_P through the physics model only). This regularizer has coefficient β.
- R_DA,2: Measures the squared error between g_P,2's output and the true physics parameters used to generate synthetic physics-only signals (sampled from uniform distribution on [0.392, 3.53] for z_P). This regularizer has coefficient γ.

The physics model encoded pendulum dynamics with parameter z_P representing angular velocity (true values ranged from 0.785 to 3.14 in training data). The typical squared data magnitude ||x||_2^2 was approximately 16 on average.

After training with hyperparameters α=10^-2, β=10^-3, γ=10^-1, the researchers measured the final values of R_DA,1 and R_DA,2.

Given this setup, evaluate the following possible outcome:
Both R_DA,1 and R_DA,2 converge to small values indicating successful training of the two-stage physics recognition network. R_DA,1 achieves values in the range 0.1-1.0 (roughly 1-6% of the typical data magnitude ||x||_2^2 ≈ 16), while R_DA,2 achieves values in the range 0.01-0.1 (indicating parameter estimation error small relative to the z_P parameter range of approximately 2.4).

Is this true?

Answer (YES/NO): NO